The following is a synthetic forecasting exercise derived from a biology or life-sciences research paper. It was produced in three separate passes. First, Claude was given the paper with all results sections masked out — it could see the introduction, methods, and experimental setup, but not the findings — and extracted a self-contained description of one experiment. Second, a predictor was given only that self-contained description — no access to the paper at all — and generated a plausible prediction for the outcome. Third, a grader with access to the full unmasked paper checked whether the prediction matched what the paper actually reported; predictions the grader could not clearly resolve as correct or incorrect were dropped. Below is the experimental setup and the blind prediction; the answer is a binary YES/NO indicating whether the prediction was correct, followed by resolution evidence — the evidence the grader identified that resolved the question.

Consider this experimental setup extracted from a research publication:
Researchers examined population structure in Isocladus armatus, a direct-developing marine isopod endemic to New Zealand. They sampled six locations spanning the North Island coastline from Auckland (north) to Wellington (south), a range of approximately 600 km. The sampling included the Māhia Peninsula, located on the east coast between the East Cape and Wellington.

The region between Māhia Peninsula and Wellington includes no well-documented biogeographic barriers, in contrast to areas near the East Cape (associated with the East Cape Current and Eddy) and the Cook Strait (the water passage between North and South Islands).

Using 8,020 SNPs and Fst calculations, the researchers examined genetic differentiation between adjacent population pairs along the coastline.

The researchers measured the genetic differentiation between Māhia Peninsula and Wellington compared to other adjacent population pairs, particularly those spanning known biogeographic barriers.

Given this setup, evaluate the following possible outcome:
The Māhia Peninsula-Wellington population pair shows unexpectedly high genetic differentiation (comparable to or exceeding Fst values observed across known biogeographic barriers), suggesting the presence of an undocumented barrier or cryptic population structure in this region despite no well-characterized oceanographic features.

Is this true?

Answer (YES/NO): YES